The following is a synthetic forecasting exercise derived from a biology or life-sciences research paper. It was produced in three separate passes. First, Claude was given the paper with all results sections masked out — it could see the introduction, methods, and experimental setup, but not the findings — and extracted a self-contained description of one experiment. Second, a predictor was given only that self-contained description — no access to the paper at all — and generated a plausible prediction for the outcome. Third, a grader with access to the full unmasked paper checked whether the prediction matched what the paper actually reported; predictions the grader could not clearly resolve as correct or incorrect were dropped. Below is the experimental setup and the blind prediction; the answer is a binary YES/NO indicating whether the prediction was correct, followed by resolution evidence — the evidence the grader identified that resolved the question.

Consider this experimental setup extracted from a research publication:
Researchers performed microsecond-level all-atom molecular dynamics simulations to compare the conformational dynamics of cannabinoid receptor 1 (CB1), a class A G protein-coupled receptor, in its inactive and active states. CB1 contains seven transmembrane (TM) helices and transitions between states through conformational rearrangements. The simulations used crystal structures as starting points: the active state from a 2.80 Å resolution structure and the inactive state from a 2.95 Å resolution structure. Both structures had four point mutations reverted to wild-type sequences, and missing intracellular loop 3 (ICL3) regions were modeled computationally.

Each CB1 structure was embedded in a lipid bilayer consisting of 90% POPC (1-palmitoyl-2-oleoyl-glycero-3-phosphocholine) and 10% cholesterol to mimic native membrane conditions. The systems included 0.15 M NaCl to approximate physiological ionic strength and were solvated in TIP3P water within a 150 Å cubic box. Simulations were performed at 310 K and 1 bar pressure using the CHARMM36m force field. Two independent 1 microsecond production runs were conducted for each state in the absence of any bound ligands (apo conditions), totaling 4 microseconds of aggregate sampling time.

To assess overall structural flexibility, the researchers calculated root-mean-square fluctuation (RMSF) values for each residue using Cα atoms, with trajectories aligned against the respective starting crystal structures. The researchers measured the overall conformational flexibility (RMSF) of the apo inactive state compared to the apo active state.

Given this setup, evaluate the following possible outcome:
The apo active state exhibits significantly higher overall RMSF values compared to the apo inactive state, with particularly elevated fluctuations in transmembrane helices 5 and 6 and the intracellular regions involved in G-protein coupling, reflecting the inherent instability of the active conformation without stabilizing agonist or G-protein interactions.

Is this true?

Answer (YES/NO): NO